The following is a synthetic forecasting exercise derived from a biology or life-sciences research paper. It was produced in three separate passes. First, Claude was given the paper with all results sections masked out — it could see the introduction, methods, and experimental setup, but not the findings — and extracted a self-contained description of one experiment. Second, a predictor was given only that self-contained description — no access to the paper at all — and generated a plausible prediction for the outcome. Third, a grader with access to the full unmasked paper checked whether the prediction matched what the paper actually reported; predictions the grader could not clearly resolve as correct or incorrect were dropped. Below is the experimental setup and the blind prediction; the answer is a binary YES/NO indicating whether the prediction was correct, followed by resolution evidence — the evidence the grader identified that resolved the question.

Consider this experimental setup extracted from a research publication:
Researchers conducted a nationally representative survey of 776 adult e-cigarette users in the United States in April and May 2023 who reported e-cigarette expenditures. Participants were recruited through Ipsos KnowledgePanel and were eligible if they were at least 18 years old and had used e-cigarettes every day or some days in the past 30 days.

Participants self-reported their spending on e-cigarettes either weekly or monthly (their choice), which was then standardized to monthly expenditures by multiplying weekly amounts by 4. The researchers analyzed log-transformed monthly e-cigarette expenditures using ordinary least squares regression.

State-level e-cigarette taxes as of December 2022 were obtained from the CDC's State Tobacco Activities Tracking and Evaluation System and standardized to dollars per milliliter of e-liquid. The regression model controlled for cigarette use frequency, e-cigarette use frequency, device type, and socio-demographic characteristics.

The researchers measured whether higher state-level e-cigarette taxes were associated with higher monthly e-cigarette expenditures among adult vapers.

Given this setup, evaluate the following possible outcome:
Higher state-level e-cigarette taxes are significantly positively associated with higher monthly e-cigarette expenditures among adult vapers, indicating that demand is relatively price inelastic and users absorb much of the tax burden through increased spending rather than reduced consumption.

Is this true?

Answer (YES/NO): NO